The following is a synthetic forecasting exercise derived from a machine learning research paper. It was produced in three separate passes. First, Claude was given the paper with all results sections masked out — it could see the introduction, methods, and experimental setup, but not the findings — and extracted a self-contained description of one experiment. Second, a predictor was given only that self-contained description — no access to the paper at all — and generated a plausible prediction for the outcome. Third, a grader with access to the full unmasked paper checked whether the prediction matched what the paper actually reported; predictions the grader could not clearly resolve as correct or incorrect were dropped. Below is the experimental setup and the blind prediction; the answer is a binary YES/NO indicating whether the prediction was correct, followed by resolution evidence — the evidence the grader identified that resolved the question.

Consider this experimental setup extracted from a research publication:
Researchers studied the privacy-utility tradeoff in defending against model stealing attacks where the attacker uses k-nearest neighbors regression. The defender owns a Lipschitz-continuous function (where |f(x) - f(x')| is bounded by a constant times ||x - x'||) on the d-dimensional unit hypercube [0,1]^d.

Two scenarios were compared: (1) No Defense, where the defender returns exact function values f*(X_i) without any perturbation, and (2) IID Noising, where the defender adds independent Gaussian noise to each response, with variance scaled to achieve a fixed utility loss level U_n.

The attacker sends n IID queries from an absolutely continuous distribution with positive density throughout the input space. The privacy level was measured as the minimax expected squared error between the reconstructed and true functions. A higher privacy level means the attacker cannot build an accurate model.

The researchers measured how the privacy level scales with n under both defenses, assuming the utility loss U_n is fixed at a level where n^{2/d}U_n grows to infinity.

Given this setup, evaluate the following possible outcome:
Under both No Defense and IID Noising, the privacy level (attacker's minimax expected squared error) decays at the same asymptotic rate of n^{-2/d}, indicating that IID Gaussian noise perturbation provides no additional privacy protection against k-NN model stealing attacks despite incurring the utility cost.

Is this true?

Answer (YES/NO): NO